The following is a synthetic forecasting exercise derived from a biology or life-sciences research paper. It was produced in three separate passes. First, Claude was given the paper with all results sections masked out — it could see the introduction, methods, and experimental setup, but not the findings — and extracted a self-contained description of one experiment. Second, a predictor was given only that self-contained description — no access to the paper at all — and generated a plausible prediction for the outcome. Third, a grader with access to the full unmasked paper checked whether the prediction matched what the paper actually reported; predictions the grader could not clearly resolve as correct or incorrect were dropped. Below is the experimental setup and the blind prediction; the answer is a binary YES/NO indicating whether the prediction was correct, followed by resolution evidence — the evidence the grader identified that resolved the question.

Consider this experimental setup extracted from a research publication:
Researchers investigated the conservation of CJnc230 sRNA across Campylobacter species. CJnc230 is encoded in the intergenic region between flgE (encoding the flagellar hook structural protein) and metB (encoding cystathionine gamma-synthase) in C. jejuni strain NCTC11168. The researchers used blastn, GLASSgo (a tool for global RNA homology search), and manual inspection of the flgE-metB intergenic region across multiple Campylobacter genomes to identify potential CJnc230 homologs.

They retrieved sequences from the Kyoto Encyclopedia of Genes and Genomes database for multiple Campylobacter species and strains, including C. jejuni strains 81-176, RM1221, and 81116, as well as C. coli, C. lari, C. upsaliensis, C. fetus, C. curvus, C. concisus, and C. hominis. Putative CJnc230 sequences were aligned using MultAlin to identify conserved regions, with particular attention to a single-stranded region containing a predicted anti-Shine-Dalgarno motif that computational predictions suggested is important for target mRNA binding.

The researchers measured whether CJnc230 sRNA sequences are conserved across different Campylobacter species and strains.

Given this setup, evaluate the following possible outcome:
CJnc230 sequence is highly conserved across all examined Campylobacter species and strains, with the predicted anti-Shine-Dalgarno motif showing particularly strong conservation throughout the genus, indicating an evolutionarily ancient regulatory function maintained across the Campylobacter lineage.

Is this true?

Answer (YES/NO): NO